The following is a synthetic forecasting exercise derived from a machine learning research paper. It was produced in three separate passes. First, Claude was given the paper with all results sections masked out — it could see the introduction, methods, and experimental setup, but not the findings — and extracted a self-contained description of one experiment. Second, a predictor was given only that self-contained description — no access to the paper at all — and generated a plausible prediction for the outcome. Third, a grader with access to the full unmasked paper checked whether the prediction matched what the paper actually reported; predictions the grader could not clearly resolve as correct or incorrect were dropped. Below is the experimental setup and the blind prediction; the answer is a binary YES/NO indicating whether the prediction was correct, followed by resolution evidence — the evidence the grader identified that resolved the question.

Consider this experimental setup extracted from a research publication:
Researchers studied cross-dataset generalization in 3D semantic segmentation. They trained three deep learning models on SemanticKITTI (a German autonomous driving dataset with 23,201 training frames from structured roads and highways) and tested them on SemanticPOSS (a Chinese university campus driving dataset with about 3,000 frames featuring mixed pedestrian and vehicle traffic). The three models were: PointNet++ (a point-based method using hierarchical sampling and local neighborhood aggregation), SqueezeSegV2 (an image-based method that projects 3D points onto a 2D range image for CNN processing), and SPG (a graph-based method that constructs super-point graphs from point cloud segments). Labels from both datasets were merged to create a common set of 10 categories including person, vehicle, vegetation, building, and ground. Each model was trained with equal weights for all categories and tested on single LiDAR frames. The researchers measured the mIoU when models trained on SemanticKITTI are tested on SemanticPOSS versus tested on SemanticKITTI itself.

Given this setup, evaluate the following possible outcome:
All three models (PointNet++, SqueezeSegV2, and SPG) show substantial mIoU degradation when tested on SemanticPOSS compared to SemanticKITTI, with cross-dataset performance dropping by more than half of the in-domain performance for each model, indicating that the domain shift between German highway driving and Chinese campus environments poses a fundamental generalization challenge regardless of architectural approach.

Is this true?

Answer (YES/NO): NO